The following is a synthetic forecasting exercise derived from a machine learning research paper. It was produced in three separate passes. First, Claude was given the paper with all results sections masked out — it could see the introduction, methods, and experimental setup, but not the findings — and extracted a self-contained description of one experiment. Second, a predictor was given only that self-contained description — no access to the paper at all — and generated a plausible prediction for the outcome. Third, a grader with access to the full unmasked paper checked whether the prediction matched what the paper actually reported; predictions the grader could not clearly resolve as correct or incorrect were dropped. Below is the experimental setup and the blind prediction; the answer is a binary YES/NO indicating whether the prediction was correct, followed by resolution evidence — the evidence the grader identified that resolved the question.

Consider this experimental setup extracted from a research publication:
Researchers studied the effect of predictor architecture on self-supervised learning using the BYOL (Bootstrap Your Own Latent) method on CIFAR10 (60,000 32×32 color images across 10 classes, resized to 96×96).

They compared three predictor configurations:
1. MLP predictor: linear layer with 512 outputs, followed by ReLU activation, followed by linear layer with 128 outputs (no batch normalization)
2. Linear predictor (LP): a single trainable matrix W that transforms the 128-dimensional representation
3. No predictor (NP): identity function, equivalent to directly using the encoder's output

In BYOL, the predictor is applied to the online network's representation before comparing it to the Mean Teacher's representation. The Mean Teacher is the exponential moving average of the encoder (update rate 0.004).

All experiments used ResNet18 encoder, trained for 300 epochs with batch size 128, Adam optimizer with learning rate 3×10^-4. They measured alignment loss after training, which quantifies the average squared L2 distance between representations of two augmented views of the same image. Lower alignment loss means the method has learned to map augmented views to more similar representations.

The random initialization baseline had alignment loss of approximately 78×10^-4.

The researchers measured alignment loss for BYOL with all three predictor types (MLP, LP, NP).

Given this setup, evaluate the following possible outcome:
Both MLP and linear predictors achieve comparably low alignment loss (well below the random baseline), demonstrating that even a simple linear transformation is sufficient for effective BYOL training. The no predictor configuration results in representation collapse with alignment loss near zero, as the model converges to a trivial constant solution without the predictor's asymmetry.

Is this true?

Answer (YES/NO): YES